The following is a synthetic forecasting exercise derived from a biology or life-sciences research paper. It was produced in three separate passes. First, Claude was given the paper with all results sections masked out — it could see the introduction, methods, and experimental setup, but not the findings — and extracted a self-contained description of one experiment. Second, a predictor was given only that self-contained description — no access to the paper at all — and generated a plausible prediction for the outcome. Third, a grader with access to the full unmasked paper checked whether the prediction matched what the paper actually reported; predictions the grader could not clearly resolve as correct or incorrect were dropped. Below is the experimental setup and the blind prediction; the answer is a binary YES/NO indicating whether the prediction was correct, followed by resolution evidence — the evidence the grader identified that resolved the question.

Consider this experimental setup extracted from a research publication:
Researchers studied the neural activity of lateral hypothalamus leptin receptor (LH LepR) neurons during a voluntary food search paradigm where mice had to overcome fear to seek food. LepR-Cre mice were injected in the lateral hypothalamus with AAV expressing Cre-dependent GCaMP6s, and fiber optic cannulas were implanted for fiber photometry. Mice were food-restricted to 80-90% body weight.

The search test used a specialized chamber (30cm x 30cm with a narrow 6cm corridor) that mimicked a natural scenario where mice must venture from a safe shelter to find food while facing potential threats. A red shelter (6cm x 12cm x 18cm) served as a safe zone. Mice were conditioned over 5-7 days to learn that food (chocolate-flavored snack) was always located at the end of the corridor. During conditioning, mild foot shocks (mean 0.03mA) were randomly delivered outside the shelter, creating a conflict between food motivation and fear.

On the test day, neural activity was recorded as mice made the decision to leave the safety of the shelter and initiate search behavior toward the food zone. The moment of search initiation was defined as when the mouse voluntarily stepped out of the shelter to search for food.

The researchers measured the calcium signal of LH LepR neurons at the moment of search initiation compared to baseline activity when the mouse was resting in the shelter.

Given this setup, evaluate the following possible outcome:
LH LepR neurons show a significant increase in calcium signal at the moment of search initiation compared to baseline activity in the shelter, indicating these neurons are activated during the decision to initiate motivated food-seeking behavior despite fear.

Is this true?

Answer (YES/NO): YES